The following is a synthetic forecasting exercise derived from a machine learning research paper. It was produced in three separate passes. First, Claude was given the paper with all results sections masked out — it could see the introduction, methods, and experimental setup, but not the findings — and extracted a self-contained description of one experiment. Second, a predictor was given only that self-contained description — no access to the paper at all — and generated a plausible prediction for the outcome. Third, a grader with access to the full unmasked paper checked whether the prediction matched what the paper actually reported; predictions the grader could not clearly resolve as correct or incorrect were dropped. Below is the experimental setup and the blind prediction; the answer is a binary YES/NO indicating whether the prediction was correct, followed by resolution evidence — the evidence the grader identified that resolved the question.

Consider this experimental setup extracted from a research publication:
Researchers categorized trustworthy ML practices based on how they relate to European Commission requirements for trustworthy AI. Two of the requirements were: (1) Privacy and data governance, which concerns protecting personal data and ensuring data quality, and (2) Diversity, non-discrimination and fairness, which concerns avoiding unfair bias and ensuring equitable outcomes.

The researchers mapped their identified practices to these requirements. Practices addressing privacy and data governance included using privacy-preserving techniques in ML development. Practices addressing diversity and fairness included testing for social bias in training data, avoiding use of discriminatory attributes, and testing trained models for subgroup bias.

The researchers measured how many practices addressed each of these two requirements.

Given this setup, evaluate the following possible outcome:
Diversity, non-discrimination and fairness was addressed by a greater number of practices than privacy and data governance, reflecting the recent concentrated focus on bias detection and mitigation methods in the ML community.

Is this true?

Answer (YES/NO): YES